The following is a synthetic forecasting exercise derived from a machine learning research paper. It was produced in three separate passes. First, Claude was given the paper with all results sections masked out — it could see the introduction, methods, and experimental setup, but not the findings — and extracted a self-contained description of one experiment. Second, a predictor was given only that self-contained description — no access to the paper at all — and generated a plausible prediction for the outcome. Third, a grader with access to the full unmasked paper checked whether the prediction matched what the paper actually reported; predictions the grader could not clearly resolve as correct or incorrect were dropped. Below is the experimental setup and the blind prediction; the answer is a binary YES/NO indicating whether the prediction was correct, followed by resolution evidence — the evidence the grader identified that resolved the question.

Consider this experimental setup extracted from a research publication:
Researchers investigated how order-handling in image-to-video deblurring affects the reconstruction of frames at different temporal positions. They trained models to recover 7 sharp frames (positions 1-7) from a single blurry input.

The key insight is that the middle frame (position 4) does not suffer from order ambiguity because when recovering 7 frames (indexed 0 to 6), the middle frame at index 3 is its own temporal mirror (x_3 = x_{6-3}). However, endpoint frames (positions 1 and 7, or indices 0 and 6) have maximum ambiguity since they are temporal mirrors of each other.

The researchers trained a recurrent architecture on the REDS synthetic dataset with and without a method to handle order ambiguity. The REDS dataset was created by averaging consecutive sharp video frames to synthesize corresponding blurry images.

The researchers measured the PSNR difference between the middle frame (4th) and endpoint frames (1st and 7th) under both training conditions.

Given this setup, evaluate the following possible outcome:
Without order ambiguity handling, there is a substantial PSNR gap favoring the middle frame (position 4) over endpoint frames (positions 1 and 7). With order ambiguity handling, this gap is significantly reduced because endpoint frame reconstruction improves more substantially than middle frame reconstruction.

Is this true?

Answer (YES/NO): YES